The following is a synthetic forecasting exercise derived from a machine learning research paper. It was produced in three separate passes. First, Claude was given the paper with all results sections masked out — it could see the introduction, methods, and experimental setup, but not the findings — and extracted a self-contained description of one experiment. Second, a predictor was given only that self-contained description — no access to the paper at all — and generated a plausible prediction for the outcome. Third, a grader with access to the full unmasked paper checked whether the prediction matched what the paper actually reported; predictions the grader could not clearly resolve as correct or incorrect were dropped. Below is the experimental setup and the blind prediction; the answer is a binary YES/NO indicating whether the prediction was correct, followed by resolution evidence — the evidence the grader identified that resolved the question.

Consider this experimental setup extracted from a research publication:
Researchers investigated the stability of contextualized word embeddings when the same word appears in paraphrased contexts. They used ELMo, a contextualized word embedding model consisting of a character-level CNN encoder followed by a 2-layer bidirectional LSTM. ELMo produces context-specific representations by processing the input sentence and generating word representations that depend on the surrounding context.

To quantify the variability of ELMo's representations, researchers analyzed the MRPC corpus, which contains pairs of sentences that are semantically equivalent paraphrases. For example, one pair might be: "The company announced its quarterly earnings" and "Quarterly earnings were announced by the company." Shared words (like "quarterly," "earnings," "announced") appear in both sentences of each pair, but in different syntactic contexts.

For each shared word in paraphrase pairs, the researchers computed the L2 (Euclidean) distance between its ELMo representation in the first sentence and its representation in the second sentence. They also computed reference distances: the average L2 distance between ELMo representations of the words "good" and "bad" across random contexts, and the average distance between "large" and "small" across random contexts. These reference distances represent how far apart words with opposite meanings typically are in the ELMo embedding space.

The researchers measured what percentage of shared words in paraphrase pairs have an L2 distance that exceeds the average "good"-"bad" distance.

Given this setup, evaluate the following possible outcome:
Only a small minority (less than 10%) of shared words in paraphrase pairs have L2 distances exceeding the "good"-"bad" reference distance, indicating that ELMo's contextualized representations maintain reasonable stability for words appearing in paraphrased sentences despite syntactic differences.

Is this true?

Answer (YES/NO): NO